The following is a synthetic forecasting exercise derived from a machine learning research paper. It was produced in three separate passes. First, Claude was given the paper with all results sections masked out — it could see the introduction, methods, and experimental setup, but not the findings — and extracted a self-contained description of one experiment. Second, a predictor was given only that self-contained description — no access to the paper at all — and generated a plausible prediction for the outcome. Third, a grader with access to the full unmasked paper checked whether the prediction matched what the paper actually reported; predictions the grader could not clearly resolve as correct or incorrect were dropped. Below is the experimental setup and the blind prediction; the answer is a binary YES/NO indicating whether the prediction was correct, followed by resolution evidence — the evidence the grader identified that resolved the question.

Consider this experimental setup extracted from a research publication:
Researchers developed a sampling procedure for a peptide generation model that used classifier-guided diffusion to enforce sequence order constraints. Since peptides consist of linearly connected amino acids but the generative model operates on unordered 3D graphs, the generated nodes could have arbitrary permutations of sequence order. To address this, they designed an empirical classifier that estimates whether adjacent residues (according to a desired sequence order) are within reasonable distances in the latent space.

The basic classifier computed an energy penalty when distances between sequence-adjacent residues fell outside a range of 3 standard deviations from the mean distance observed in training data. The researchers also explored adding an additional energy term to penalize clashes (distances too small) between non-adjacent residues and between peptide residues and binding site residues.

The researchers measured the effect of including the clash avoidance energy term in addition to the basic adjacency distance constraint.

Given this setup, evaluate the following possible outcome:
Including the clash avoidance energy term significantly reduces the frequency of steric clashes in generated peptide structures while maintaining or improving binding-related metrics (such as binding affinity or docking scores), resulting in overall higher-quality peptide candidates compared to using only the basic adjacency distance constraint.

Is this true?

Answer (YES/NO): NO